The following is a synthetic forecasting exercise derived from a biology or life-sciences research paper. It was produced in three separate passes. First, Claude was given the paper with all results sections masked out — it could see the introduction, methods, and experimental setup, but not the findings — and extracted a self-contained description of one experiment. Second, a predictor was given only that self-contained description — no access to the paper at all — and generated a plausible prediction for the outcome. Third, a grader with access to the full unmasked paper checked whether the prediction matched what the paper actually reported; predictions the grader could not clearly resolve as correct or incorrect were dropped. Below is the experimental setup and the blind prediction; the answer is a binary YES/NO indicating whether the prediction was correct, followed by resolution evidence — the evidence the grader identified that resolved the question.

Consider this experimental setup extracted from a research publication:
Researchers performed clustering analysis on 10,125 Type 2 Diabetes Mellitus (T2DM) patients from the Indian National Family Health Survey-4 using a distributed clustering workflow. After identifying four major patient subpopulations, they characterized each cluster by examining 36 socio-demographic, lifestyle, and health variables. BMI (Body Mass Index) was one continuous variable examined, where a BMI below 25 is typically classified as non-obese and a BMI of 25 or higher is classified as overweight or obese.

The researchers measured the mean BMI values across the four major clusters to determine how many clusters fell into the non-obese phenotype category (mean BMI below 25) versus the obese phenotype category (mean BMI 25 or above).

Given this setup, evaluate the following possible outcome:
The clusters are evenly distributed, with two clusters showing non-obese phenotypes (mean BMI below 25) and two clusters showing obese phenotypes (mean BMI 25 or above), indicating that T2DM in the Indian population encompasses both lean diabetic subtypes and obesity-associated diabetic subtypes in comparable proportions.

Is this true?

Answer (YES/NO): YES